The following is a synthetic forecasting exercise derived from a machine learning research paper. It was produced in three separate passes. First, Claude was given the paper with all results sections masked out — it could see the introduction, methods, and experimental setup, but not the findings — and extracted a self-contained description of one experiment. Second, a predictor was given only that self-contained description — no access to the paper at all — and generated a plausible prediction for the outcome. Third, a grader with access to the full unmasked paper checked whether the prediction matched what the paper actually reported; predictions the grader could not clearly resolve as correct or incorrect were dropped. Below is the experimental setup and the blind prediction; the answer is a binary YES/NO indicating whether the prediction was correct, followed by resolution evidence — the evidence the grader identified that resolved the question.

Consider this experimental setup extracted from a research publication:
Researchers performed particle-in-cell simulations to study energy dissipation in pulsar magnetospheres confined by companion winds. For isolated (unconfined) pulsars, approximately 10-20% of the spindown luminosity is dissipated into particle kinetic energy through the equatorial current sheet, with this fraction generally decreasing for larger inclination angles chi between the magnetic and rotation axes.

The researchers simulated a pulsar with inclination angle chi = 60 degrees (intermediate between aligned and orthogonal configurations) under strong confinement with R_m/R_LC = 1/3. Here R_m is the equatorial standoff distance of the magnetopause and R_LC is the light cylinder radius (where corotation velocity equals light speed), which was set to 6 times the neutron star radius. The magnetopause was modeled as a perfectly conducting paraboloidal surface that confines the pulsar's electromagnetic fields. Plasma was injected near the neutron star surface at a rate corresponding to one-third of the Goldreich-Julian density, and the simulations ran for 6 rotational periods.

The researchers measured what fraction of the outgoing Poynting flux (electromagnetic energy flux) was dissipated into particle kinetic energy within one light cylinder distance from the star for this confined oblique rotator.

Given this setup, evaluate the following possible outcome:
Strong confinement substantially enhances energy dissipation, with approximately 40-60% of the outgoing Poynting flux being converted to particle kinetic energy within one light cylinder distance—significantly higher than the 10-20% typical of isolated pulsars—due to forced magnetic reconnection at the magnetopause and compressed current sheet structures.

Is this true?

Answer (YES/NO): YES